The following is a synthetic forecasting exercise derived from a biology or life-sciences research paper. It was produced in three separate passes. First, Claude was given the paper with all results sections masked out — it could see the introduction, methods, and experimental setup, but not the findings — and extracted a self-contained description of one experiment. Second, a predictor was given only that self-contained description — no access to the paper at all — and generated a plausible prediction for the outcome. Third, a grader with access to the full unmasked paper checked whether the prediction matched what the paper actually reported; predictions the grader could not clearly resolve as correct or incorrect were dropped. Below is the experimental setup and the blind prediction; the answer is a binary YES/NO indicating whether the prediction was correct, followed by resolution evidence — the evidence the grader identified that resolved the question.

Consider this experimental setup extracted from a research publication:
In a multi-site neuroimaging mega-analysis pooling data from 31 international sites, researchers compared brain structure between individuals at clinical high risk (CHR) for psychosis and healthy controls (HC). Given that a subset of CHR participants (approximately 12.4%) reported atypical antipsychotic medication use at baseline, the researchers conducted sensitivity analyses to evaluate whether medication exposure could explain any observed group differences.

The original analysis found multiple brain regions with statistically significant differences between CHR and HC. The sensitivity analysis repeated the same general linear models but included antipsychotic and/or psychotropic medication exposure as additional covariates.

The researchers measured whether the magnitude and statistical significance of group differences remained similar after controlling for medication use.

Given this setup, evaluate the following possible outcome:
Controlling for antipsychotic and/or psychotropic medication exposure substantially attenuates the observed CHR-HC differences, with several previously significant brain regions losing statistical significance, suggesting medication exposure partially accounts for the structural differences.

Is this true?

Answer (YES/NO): NO